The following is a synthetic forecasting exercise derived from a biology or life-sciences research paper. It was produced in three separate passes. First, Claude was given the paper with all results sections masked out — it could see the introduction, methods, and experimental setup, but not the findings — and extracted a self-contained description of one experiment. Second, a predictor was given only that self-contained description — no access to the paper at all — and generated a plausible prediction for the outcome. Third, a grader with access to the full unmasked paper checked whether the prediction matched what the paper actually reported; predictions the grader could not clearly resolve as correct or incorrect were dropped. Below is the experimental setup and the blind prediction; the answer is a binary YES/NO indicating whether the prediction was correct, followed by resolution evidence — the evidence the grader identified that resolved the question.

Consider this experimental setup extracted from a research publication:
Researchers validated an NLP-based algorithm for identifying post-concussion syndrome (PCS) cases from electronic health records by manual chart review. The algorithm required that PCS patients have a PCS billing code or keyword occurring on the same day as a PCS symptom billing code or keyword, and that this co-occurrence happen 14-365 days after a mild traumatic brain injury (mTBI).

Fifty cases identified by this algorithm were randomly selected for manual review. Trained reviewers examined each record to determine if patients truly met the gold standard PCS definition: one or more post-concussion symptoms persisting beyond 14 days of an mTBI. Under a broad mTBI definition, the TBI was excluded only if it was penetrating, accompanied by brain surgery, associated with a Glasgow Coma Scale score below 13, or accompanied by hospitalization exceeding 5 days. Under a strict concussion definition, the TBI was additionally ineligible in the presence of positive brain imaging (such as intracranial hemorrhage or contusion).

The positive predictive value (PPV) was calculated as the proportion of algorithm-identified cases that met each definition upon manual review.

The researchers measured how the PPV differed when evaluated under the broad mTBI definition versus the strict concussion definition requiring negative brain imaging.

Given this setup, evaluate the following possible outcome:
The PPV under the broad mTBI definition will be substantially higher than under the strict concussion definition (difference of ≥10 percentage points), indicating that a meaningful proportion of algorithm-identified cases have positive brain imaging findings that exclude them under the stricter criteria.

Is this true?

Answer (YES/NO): NO